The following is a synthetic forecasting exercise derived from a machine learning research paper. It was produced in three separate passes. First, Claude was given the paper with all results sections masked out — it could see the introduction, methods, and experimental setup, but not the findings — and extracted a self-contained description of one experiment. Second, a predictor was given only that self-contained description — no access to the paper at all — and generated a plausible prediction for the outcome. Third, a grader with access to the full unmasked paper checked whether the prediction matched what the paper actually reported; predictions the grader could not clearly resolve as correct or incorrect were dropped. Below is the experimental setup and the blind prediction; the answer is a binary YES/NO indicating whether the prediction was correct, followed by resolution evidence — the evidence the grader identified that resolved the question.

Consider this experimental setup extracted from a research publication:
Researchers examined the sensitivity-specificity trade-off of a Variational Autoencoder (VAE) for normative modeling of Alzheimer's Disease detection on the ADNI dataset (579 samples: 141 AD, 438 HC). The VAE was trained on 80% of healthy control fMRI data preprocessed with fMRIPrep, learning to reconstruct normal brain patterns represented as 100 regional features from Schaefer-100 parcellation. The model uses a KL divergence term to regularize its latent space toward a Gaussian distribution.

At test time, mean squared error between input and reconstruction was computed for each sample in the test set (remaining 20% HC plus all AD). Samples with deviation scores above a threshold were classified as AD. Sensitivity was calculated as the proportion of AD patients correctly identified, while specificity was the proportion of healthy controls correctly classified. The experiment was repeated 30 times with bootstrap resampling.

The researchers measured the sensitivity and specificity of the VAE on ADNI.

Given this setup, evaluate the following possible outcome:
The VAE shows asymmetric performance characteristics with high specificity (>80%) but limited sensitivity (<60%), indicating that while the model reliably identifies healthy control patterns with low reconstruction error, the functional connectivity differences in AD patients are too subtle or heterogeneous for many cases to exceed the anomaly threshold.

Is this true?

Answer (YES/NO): NO